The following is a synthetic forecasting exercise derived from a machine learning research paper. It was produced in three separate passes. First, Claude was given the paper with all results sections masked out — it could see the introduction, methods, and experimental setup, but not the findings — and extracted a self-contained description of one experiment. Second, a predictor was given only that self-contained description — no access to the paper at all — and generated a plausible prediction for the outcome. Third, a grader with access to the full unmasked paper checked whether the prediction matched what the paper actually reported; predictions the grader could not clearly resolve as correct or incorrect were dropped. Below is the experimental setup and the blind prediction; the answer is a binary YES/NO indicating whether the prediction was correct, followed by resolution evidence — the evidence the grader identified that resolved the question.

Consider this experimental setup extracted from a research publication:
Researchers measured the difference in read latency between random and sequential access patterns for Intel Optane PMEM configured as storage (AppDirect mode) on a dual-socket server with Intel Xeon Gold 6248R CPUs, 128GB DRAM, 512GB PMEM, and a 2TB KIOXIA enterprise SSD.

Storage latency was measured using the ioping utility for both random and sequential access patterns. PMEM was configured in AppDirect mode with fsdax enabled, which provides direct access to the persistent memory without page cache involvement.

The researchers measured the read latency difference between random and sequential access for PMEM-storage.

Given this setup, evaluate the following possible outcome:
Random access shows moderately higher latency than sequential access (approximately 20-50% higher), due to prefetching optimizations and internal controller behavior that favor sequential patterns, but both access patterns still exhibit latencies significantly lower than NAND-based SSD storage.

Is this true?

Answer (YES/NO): NO